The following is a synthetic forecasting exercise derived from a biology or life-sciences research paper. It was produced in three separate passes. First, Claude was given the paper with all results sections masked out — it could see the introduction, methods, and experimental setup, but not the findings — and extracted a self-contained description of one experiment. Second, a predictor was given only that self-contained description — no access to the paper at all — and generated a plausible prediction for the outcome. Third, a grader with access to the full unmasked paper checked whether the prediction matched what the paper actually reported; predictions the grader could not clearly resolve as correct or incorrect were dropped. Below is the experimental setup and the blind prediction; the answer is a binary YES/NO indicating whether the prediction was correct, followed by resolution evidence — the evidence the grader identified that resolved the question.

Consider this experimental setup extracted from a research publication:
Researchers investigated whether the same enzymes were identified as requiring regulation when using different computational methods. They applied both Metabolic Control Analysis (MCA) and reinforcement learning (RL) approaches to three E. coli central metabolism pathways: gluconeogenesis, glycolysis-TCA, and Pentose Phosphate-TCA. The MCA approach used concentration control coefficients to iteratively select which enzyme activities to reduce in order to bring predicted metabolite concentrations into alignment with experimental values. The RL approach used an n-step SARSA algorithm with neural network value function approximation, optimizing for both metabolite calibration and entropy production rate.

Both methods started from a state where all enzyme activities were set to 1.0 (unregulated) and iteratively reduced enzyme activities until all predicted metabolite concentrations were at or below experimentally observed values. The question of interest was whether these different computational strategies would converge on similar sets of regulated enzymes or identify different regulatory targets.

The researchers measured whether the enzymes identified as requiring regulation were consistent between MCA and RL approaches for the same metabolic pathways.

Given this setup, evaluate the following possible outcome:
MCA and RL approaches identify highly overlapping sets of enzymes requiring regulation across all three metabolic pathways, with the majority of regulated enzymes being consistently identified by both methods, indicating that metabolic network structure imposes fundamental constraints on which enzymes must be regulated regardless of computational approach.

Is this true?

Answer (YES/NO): NO